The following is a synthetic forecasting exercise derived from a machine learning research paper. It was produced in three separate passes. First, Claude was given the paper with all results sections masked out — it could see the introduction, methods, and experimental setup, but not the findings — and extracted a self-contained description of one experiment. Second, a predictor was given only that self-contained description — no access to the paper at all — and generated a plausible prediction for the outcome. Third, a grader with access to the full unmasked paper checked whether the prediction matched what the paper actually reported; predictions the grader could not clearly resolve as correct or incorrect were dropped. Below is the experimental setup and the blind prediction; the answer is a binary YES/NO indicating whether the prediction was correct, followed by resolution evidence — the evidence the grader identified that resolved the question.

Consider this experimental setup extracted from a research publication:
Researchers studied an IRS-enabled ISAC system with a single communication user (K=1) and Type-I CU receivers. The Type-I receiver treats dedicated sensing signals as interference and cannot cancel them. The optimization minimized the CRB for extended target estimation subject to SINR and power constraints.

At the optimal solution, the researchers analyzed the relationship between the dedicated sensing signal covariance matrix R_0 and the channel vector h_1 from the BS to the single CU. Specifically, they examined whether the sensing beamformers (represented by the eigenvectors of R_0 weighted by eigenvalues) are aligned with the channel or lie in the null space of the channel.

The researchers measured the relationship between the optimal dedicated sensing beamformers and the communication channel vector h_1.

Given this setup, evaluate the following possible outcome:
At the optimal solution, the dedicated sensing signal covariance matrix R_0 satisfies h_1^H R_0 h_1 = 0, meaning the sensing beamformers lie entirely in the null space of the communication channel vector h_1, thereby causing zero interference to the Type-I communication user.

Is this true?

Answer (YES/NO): YES